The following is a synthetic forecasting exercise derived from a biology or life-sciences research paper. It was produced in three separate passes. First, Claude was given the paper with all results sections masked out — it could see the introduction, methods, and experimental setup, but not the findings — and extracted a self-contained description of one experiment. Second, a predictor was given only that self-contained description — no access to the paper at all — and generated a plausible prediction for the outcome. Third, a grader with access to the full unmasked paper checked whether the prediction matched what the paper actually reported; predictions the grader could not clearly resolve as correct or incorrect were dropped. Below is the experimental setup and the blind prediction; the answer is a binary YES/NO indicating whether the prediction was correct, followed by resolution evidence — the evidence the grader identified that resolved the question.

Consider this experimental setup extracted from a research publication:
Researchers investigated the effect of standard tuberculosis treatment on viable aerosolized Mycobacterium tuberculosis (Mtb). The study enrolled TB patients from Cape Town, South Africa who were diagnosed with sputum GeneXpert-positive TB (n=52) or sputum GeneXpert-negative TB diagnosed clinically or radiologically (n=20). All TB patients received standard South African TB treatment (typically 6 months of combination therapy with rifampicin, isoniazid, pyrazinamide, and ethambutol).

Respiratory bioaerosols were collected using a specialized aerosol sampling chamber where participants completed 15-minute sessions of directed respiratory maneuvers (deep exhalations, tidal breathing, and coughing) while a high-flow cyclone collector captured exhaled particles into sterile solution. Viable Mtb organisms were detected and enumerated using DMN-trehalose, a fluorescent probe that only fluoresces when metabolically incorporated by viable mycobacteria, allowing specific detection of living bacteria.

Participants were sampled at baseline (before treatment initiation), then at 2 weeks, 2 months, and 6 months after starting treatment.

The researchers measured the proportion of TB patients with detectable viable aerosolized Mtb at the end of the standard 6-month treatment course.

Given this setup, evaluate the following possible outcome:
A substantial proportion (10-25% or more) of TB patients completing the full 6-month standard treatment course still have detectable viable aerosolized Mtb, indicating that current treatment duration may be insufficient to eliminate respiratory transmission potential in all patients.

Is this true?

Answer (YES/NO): YES